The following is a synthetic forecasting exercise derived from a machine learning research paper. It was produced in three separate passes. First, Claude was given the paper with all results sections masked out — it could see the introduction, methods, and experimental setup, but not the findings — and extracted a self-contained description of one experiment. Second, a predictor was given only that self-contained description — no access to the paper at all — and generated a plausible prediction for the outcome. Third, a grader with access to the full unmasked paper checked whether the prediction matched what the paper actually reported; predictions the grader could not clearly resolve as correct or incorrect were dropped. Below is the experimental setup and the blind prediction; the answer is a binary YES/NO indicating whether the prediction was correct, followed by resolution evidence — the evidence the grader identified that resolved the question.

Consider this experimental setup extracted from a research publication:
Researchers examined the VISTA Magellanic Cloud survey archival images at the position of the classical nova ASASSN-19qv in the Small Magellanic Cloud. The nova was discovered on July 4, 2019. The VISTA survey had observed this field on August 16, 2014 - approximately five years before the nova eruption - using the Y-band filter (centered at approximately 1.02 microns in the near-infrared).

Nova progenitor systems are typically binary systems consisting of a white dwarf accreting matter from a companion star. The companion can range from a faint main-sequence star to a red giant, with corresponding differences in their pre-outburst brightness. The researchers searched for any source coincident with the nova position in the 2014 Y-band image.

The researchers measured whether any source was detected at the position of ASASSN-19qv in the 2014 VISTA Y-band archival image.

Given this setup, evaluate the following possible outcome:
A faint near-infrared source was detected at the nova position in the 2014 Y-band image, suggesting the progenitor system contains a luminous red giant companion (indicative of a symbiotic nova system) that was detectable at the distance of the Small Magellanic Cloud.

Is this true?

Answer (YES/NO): NO